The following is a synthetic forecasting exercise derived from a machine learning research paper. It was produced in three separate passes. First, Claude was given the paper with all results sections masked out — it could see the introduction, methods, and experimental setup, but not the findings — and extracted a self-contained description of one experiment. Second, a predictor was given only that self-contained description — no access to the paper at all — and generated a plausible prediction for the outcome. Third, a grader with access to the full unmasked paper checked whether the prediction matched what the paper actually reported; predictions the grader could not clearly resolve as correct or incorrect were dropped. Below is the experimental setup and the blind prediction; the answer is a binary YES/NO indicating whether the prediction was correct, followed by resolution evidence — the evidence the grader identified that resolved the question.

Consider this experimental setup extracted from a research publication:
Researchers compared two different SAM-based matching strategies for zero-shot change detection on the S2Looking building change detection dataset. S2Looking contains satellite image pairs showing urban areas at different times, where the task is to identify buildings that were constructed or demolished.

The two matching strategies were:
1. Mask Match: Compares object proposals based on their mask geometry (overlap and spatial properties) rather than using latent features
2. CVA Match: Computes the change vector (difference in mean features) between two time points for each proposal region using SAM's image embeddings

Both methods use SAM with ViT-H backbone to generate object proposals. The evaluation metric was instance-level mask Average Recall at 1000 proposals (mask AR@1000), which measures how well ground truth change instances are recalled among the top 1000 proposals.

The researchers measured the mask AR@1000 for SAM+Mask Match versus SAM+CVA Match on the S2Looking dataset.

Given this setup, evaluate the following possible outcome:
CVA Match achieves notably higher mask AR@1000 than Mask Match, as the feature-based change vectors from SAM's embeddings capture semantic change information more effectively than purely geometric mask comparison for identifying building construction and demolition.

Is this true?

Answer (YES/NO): YES